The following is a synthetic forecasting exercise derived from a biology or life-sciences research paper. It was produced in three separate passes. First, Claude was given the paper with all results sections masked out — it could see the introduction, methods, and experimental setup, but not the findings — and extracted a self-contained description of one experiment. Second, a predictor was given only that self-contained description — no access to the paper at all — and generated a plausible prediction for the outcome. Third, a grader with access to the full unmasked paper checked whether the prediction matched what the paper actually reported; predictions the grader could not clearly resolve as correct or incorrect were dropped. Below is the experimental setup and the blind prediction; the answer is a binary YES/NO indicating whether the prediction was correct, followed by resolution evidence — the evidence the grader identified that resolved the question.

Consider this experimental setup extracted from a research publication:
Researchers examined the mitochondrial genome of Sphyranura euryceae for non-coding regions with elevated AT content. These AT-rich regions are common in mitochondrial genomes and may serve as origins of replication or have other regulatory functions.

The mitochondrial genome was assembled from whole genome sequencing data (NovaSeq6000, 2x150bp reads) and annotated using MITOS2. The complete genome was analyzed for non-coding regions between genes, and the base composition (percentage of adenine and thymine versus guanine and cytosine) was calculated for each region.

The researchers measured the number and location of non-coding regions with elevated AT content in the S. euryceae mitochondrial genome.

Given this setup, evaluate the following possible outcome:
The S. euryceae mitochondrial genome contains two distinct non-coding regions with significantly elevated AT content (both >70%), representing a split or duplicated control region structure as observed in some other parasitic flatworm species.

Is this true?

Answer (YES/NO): NO